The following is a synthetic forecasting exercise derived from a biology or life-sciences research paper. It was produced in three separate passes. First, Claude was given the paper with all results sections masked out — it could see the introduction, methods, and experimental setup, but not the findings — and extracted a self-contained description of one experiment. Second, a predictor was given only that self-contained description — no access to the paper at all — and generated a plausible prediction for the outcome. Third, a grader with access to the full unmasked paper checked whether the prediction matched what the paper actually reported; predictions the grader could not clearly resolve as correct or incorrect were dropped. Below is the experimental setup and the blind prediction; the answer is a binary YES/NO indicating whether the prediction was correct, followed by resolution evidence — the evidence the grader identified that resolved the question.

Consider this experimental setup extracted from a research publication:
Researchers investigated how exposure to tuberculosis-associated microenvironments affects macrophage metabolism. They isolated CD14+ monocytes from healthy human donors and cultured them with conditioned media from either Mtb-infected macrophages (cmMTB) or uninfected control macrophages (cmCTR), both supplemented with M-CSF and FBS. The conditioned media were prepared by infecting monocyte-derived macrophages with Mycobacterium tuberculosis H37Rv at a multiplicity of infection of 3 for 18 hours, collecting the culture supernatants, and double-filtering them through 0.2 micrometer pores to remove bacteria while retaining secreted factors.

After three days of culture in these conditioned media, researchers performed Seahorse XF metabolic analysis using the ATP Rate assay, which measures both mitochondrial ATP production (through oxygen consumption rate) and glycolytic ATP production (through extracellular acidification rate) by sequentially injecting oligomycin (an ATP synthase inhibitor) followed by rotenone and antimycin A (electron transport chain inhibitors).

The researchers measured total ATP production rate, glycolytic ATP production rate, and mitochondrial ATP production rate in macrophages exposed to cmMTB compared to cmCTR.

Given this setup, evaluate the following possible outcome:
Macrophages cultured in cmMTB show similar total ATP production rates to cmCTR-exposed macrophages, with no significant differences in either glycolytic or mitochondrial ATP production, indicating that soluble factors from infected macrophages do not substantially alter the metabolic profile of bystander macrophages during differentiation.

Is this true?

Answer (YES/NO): NO